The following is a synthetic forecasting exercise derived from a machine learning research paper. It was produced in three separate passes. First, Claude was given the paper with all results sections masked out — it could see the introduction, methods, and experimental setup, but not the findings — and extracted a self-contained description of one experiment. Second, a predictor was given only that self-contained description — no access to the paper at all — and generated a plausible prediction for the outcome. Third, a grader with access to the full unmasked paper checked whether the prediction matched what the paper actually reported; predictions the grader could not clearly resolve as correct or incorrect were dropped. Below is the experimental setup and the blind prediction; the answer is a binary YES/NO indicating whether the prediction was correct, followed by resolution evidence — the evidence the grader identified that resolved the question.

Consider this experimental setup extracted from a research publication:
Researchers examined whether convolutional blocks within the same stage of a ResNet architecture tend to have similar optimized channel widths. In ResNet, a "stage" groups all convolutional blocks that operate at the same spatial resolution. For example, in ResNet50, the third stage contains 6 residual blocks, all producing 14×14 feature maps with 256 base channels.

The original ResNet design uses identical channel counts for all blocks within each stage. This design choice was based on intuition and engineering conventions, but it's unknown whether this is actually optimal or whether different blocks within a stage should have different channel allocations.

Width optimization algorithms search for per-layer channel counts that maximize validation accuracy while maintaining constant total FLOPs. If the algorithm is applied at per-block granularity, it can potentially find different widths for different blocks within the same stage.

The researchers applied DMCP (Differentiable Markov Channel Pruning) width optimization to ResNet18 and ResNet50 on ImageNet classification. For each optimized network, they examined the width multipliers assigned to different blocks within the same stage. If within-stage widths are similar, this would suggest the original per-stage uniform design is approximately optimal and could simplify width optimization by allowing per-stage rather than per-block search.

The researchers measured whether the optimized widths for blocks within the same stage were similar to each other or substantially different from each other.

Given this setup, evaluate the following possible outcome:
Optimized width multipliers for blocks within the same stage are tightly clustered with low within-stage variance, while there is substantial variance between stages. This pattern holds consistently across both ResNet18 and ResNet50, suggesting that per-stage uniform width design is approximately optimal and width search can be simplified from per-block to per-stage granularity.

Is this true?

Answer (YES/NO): YES